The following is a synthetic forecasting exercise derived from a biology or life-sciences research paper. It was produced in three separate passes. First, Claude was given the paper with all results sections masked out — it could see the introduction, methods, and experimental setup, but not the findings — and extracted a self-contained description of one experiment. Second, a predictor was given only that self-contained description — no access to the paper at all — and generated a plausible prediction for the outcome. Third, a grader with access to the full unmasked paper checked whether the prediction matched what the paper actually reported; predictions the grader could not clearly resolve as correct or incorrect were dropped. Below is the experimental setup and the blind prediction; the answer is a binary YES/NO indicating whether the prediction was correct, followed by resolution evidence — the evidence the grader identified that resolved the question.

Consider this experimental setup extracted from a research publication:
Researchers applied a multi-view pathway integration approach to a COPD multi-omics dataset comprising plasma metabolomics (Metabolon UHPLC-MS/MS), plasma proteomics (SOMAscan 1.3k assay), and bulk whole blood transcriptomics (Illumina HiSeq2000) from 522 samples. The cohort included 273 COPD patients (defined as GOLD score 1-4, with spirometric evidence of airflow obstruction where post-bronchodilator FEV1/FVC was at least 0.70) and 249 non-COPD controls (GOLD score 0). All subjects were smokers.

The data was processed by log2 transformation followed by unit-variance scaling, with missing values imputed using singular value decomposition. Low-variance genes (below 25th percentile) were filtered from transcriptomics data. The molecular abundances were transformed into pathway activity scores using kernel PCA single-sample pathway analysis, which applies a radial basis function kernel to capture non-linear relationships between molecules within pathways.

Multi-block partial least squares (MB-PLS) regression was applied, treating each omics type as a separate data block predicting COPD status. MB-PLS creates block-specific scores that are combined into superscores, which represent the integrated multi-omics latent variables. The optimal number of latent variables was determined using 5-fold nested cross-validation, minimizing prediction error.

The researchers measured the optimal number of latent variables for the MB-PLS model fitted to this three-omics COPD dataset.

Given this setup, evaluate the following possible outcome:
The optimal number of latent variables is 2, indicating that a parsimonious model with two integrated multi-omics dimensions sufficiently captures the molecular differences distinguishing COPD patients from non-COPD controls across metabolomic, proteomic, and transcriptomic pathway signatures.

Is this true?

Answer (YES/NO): NO